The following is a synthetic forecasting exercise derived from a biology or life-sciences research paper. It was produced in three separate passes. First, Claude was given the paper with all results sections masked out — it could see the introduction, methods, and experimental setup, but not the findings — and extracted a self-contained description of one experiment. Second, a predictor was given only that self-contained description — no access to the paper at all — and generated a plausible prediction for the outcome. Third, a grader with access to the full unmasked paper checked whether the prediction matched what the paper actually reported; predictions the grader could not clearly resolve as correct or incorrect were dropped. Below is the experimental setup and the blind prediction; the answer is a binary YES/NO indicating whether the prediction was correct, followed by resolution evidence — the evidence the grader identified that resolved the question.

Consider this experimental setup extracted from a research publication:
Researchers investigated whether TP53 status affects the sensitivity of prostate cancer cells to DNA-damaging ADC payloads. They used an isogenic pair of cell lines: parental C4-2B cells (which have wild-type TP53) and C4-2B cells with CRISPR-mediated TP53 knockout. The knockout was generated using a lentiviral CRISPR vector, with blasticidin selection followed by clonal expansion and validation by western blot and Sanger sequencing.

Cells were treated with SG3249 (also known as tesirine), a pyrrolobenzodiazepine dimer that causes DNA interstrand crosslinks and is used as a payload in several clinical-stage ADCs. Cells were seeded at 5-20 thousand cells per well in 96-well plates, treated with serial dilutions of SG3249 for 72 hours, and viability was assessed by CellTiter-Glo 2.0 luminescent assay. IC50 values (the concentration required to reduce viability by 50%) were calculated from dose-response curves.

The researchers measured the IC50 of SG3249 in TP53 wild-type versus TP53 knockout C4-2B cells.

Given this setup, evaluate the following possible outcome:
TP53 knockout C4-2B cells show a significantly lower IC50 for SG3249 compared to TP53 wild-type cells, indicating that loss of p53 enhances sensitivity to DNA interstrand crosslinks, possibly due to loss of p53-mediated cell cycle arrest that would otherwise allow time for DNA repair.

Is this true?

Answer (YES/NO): NO